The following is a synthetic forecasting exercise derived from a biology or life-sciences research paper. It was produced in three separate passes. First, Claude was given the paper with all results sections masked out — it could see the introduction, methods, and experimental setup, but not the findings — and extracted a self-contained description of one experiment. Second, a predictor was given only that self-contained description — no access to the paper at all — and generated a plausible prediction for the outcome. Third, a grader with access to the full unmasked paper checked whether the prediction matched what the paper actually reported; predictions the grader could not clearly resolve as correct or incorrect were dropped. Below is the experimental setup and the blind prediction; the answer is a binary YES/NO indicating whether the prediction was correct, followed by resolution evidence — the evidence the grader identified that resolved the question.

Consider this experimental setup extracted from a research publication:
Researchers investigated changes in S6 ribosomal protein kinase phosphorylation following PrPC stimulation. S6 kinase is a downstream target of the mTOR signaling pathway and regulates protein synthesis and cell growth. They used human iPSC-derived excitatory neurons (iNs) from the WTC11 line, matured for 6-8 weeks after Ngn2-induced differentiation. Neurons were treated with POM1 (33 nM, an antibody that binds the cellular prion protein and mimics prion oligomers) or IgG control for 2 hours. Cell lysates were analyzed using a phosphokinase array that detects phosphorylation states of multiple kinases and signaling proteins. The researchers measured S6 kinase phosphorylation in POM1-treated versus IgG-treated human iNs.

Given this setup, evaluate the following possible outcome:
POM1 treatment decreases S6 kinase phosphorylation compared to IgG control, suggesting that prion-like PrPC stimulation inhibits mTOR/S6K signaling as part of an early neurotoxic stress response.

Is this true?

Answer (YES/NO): YES